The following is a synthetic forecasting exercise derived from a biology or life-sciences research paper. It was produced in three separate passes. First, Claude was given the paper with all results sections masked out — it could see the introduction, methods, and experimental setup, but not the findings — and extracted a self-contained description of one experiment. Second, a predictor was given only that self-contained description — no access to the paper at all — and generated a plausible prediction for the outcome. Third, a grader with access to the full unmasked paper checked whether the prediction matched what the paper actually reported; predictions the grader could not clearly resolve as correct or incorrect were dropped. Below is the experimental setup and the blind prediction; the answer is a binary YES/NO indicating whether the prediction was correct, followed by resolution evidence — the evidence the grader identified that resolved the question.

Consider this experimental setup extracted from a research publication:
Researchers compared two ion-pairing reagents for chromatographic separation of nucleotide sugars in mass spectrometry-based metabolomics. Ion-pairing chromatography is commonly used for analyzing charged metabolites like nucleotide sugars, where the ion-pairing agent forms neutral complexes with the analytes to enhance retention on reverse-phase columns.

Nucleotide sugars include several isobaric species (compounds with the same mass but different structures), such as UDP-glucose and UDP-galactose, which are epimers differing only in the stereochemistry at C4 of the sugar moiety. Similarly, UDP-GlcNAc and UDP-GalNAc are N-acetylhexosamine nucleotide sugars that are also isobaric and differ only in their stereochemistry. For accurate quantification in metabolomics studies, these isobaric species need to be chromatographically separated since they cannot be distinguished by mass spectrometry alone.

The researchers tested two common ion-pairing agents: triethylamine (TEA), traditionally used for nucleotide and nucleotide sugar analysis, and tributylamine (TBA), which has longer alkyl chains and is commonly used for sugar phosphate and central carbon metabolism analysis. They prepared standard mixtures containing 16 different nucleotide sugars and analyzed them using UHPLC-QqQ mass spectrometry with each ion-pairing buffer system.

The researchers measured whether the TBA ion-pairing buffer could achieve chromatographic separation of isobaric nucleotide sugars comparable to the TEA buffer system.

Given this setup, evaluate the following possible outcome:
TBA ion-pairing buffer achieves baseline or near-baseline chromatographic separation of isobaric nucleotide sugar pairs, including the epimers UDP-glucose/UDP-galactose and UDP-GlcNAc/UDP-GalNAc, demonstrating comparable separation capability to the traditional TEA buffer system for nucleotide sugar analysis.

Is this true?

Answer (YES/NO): NO